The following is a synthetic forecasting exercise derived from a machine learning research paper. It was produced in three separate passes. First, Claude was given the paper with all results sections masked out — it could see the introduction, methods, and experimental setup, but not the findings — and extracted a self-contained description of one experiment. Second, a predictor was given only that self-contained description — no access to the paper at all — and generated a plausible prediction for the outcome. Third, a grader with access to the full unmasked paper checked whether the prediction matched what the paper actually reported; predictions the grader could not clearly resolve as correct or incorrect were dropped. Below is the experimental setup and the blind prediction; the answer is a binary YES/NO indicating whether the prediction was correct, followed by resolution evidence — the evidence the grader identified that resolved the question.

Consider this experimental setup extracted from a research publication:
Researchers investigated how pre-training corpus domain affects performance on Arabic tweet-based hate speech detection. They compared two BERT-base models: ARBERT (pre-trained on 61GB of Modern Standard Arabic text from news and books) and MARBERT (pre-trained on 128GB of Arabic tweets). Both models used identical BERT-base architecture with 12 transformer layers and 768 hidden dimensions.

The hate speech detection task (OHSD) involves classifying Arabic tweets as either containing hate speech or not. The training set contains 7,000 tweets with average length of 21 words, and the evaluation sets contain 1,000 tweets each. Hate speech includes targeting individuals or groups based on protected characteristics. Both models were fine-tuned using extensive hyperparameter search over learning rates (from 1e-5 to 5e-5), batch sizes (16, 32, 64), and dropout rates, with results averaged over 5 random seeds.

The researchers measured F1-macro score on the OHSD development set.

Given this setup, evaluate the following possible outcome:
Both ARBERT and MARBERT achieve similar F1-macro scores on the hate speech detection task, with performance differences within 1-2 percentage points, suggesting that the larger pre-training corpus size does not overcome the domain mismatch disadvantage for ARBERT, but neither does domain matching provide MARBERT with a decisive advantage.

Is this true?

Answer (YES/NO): YES